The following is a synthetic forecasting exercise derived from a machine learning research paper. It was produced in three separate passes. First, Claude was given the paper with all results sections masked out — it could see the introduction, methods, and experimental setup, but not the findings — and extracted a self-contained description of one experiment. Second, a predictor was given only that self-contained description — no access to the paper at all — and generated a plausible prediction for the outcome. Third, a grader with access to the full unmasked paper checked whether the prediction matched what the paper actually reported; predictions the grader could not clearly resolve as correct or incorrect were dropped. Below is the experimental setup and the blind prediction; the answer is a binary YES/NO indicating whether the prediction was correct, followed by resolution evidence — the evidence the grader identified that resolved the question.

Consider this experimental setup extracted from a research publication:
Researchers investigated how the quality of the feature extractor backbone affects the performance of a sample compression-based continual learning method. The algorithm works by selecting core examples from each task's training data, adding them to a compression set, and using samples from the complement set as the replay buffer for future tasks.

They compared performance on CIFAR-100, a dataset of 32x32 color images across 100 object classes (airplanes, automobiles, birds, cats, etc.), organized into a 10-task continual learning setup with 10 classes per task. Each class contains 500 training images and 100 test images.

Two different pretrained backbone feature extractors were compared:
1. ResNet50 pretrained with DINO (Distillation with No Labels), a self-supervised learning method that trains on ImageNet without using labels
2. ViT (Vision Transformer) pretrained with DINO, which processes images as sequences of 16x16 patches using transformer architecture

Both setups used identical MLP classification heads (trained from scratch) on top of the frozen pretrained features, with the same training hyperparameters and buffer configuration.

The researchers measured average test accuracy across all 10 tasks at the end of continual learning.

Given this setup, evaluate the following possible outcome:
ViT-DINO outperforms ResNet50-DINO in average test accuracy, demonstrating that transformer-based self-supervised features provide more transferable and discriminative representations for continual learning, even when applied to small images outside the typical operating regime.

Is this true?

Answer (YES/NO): YES